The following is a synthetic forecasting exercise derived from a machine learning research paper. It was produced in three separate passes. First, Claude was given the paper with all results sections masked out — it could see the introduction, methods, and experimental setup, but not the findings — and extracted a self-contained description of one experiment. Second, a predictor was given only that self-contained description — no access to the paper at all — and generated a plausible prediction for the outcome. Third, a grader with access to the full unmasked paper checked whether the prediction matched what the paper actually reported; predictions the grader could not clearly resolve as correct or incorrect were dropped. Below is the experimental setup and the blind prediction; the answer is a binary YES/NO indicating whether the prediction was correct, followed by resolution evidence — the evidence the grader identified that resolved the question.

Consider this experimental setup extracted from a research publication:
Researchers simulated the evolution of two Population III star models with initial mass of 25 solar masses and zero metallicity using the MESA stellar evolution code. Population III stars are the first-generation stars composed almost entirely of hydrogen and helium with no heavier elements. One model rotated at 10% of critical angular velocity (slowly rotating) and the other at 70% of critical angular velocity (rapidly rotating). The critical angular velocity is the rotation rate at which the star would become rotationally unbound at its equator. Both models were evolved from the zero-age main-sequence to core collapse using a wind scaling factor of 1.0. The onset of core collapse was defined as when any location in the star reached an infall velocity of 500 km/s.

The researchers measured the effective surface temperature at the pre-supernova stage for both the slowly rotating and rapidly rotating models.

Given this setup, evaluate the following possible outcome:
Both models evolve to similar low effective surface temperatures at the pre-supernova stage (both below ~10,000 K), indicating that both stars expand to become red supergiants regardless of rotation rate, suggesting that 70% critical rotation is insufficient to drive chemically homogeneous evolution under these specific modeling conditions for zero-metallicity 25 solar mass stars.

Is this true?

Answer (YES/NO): NO